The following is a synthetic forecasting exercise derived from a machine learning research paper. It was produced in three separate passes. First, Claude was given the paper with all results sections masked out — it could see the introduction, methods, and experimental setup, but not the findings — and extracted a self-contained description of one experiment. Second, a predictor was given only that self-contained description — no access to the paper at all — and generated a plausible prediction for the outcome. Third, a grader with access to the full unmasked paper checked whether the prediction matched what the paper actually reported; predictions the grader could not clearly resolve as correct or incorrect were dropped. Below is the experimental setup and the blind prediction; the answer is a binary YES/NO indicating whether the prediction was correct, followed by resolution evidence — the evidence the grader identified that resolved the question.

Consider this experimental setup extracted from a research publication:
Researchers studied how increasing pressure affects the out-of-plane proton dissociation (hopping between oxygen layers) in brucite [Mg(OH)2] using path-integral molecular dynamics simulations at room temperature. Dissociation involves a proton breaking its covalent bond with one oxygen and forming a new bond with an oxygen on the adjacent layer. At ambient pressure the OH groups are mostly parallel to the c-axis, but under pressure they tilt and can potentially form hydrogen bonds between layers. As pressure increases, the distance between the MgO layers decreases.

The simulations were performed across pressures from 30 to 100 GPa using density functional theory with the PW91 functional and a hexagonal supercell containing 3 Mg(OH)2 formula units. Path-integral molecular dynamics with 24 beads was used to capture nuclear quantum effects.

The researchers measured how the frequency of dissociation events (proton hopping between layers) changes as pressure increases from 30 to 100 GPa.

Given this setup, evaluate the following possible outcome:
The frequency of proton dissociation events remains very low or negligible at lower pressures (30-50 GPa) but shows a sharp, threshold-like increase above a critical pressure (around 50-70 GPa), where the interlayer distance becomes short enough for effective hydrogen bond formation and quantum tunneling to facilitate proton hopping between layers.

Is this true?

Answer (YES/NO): NO